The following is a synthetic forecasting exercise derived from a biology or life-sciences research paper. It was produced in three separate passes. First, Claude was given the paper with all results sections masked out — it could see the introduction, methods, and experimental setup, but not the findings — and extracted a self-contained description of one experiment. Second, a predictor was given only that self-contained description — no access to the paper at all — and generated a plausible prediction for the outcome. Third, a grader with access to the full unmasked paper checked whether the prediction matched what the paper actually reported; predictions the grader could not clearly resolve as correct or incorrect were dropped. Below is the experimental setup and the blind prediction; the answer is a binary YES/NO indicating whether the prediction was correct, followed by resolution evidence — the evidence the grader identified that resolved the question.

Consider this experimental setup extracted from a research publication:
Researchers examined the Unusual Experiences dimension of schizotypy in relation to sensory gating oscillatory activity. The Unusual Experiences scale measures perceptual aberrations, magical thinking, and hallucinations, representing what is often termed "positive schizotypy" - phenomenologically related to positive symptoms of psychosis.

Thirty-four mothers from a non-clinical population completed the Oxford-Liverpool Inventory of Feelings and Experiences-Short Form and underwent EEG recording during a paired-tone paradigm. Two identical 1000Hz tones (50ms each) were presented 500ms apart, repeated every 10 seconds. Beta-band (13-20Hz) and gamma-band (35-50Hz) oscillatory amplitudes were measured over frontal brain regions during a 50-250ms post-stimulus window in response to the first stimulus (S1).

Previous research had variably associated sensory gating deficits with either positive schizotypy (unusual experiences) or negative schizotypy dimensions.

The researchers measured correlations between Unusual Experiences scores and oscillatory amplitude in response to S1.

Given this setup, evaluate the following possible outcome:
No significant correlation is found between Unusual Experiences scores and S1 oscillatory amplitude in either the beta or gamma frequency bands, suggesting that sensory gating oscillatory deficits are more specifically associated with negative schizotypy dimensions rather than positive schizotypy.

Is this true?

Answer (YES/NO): NO